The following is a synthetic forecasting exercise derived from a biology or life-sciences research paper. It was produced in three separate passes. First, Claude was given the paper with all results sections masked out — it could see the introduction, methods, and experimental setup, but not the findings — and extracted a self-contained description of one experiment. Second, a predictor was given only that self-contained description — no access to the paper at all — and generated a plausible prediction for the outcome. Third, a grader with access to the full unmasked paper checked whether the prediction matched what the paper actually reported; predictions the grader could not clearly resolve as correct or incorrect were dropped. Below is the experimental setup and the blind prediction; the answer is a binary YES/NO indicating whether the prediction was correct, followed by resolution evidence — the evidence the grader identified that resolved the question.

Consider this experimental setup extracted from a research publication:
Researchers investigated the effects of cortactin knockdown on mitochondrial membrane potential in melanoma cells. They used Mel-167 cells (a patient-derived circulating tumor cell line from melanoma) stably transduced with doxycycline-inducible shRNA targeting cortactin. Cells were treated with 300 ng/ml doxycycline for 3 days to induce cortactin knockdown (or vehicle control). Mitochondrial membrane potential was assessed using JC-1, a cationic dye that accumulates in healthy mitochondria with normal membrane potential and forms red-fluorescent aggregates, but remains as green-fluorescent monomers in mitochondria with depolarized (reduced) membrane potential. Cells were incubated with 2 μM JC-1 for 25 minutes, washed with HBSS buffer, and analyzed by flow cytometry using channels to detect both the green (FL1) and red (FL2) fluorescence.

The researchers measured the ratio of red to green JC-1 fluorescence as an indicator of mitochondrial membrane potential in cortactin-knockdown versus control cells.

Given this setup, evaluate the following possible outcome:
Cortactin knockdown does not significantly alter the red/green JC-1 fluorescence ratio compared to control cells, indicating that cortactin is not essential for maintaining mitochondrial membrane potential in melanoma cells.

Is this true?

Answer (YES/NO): NO